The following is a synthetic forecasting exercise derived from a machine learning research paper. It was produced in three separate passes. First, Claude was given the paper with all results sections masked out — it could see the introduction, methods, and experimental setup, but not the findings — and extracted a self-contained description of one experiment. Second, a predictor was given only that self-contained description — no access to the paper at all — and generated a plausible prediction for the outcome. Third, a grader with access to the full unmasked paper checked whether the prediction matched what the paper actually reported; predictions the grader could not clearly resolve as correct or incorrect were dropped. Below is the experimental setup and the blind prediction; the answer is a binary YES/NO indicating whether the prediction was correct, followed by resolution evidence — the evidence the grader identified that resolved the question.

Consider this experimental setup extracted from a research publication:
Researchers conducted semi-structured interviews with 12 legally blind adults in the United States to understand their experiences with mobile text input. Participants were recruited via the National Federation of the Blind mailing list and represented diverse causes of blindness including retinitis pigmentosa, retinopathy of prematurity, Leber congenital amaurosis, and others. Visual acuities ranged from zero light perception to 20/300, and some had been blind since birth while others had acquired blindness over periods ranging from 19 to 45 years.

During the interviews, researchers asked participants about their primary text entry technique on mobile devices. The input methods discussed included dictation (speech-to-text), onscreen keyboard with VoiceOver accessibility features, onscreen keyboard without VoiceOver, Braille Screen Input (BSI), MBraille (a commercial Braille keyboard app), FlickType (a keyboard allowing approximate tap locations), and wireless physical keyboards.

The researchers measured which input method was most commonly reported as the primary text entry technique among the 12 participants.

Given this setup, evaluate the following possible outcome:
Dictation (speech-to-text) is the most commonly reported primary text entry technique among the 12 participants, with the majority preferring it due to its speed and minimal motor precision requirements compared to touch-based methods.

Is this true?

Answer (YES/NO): YES